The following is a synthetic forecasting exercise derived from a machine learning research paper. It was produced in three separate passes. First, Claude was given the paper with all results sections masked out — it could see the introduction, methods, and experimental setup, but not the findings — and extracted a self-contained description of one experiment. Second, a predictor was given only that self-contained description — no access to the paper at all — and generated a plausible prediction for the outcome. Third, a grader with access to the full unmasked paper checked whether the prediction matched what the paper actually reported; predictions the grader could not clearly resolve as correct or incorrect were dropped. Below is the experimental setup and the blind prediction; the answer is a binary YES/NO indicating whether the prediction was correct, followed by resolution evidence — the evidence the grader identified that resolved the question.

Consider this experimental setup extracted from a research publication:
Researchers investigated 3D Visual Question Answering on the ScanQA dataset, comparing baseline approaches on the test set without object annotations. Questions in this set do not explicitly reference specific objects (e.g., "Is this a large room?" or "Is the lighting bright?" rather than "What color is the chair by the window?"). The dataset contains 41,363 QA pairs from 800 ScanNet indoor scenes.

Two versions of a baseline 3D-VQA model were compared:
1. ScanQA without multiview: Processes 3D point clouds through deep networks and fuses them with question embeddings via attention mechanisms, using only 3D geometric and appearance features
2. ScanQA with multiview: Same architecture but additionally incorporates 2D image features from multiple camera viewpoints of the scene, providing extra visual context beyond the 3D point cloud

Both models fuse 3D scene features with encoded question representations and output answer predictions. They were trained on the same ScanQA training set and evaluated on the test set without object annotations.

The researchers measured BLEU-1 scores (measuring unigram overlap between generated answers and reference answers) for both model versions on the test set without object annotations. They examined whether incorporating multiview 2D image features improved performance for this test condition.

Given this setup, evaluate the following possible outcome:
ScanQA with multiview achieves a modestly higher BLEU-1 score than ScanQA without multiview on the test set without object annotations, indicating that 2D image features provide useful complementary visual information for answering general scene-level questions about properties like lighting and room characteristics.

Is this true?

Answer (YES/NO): NO